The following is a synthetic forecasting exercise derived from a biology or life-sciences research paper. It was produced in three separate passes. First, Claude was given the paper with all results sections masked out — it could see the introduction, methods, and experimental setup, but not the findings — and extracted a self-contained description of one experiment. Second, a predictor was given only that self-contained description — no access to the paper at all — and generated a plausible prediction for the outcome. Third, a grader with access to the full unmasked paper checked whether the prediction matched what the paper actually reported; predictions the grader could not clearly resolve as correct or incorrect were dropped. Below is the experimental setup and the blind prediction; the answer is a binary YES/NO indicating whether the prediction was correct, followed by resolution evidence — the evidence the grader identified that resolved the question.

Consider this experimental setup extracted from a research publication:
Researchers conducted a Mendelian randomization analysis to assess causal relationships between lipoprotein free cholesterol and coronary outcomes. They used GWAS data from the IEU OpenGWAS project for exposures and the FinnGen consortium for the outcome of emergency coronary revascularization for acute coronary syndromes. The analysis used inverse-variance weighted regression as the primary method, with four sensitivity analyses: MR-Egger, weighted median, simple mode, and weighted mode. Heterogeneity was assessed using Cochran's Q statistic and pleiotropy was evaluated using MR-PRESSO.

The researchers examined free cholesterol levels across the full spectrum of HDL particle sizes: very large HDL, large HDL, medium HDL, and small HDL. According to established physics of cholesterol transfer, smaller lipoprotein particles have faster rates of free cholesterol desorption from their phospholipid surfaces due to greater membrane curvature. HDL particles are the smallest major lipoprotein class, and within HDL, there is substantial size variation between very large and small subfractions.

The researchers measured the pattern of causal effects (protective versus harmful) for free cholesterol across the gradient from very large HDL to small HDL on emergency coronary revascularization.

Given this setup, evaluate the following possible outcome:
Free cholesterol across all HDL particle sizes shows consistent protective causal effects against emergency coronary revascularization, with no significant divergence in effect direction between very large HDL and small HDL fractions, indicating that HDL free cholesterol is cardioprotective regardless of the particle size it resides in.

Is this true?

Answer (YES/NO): NO